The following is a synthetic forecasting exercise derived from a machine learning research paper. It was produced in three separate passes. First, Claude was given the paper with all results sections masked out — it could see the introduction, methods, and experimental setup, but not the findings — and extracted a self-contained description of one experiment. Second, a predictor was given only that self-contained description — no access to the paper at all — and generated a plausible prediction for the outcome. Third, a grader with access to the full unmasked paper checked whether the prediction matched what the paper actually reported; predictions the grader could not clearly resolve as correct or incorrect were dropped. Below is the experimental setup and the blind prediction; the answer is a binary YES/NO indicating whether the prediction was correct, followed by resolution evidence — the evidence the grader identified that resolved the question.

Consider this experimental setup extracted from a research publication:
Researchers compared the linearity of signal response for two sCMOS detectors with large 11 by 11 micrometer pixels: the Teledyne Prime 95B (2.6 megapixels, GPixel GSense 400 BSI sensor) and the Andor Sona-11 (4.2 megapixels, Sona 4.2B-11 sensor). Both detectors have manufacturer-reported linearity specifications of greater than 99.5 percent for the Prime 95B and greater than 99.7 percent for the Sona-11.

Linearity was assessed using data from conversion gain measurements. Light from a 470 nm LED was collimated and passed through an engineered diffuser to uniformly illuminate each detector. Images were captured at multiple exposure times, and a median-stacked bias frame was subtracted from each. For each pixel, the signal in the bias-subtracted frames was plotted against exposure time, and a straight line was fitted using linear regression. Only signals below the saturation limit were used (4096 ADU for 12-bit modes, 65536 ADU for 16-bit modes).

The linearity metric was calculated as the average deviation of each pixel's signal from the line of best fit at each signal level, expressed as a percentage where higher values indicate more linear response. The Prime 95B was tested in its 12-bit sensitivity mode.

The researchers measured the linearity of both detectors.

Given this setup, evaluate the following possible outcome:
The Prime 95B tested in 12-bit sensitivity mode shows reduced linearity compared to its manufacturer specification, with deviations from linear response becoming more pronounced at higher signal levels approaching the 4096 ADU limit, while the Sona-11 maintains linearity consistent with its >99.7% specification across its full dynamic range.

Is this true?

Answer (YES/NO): NO